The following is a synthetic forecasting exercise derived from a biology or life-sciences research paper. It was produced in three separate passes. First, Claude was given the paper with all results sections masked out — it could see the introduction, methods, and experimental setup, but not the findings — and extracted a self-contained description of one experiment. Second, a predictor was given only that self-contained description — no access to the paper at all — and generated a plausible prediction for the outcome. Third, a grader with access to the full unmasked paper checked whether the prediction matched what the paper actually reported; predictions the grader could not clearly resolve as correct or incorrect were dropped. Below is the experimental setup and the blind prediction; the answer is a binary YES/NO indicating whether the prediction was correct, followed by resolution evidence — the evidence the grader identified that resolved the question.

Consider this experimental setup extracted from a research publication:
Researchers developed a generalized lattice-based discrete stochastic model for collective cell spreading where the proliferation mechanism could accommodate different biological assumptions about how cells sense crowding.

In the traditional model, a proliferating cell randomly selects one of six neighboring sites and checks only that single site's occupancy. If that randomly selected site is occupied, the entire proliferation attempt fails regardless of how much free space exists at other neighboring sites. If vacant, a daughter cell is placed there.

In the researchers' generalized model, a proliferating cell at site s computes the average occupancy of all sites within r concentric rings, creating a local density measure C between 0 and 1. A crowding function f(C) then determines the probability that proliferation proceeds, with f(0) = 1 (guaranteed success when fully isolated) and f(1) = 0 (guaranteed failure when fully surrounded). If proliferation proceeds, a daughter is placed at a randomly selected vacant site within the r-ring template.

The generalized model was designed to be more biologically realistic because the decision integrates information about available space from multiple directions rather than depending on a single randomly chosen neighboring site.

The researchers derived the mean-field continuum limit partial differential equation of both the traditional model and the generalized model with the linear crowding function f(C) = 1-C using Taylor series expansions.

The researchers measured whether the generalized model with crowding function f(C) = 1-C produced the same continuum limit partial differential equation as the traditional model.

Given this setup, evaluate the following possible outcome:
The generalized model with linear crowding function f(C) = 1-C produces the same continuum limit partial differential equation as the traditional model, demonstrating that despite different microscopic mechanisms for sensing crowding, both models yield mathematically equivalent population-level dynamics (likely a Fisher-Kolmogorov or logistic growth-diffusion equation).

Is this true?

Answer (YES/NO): YES